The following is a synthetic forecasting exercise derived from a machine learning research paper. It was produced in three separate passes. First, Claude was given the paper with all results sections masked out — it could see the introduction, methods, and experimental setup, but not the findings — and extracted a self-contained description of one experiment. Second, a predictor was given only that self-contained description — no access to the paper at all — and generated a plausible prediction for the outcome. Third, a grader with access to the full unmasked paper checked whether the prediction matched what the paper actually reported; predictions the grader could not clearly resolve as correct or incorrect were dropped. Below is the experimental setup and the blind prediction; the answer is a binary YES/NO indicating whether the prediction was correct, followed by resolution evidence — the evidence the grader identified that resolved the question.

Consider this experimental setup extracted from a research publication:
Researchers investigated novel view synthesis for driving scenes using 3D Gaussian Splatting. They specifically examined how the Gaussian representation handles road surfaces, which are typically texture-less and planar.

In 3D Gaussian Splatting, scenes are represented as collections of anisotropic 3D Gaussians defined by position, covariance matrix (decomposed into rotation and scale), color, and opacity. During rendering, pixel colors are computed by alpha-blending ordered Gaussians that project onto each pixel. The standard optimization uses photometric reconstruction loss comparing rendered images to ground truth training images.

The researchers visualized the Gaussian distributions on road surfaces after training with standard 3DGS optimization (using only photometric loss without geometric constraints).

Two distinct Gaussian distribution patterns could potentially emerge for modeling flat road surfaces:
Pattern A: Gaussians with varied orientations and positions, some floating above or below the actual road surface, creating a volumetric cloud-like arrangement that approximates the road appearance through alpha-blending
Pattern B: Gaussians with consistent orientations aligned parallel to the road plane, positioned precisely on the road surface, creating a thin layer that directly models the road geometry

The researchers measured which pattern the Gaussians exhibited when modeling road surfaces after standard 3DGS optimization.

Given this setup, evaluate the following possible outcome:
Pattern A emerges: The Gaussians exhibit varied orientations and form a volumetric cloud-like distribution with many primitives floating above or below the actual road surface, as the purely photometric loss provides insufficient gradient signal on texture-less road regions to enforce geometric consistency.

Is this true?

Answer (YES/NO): YES